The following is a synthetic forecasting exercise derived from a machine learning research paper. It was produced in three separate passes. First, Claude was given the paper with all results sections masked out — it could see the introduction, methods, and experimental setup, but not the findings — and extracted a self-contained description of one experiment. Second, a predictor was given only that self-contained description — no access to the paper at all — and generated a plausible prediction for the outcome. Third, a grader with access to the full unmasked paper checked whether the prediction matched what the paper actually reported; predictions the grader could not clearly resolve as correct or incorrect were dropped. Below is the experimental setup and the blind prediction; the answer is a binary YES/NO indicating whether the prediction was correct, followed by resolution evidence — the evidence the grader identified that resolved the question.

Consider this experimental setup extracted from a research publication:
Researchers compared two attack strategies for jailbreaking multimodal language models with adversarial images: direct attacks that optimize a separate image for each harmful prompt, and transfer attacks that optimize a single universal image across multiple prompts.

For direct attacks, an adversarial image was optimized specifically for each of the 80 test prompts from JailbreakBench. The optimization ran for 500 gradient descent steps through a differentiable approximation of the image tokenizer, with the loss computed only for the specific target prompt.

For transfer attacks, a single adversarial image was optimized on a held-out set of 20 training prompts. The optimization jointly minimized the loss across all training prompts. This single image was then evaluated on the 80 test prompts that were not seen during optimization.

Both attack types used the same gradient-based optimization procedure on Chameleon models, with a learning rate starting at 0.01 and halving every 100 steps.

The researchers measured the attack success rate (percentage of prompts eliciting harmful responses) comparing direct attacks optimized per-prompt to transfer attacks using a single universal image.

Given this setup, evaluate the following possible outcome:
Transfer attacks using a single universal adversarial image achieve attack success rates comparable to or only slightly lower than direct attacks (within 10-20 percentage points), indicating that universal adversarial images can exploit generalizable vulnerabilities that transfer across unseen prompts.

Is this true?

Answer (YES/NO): YES